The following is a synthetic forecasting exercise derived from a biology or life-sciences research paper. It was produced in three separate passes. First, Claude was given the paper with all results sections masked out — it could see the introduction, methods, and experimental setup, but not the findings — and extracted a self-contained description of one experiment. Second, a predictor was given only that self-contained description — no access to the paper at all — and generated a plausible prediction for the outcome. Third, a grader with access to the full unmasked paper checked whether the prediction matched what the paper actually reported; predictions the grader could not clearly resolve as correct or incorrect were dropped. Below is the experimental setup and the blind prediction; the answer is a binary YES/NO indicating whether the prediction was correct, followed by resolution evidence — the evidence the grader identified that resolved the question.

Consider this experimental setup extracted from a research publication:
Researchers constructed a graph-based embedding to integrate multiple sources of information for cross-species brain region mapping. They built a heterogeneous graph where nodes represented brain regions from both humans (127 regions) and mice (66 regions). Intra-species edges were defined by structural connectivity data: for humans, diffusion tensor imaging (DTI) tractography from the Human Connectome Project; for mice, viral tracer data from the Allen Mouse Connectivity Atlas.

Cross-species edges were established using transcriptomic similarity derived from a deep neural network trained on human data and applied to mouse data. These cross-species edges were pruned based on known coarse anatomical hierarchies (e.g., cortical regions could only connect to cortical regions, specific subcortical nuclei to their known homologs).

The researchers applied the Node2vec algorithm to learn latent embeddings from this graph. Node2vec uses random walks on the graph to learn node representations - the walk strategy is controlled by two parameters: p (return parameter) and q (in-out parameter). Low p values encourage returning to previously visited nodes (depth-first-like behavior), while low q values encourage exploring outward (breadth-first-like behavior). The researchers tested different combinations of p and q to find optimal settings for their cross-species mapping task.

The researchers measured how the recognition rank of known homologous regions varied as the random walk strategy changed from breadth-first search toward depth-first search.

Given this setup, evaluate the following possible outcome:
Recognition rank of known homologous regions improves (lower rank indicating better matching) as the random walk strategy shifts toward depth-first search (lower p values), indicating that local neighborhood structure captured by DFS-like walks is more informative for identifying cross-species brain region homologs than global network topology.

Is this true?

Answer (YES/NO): NO